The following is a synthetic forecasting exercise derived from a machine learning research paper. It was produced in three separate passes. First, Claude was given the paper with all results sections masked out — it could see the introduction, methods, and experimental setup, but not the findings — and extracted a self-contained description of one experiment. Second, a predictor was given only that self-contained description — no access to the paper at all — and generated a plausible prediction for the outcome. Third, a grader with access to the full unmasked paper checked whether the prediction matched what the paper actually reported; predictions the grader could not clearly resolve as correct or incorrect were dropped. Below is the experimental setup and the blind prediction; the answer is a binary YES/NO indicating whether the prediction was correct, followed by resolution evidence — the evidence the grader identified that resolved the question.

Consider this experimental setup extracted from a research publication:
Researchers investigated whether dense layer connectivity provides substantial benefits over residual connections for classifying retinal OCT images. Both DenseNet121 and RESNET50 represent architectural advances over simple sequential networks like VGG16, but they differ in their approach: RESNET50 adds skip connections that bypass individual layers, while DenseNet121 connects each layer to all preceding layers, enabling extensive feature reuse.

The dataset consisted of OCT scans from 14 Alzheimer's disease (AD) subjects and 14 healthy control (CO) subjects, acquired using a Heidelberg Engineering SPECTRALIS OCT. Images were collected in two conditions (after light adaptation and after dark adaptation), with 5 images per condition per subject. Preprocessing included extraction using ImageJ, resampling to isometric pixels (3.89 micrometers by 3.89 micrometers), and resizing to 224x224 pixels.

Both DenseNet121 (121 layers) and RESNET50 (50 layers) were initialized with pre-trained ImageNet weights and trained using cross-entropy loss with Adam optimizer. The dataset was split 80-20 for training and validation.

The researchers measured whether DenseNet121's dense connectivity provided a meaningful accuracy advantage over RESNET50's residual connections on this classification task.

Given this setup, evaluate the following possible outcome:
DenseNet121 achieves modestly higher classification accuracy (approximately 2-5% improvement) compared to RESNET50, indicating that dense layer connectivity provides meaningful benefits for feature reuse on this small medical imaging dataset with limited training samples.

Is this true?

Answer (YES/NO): NO